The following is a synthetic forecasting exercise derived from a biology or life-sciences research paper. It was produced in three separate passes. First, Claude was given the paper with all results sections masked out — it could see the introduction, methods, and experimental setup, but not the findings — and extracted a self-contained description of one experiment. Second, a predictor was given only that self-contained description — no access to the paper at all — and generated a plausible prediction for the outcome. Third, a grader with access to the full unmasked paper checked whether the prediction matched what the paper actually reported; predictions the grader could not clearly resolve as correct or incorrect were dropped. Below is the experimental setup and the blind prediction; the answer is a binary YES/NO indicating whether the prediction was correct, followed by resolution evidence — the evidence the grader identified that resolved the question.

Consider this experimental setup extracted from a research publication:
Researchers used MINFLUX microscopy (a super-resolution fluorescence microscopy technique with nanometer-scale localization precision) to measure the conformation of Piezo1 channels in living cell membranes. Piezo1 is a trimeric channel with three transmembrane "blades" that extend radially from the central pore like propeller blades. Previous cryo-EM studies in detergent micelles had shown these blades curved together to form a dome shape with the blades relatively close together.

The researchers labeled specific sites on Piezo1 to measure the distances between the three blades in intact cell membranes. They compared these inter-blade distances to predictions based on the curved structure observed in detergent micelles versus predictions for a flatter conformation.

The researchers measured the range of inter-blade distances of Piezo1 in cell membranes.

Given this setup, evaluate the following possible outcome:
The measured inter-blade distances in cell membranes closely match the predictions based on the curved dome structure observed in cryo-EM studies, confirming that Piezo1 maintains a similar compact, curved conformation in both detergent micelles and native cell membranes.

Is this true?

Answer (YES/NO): NO